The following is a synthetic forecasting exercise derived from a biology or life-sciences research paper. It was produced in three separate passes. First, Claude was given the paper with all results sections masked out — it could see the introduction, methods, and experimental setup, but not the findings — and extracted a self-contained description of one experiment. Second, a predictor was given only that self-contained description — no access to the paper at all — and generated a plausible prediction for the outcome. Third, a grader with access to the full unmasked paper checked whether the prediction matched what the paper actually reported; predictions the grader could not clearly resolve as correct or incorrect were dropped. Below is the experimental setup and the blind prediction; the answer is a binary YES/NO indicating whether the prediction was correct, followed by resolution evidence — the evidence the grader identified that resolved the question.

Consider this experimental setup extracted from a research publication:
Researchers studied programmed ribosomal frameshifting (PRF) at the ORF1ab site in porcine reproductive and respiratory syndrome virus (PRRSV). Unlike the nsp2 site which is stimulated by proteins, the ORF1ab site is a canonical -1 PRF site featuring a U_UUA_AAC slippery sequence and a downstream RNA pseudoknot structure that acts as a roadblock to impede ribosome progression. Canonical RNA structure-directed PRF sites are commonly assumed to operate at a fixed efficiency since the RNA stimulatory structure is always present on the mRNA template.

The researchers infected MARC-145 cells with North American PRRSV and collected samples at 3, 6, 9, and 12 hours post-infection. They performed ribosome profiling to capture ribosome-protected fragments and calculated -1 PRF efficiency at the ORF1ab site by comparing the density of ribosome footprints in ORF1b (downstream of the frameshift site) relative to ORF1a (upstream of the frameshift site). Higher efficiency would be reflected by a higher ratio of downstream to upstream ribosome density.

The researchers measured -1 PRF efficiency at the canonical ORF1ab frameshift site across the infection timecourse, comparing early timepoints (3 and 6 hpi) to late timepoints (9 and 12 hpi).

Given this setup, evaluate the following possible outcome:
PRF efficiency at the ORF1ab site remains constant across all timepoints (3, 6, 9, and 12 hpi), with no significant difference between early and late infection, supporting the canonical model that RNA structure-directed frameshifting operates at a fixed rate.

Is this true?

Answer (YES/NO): NO